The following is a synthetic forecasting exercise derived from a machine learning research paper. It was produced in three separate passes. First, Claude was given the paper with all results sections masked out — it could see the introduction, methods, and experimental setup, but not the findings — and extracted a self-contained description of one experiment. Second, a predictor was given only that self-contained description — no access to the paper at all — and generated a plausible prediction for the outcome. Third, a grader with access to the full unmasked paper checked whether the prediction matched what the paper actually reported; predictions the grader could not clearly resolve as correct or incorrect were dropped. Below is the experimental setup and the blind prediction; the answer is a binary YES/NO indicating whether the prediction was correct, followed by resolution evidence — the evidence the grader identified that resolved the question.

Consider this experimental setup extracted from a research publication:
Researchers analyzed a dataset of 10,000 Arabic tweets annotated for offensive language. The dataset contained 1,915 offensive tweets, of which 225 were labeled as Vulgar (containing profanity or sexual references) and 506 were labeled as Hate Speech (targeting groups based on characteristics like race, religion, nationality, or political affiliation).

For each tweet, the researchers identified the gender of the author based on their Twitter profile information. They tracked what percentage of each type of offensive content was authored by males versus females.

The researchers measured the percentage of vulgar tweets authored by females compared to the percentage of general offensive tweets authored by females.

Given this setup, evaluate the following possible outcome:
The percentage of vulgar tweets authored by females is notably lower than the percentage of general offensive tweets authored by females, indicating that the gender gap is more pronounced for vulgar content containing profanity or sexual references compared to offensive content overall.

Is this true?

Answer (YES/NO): YES